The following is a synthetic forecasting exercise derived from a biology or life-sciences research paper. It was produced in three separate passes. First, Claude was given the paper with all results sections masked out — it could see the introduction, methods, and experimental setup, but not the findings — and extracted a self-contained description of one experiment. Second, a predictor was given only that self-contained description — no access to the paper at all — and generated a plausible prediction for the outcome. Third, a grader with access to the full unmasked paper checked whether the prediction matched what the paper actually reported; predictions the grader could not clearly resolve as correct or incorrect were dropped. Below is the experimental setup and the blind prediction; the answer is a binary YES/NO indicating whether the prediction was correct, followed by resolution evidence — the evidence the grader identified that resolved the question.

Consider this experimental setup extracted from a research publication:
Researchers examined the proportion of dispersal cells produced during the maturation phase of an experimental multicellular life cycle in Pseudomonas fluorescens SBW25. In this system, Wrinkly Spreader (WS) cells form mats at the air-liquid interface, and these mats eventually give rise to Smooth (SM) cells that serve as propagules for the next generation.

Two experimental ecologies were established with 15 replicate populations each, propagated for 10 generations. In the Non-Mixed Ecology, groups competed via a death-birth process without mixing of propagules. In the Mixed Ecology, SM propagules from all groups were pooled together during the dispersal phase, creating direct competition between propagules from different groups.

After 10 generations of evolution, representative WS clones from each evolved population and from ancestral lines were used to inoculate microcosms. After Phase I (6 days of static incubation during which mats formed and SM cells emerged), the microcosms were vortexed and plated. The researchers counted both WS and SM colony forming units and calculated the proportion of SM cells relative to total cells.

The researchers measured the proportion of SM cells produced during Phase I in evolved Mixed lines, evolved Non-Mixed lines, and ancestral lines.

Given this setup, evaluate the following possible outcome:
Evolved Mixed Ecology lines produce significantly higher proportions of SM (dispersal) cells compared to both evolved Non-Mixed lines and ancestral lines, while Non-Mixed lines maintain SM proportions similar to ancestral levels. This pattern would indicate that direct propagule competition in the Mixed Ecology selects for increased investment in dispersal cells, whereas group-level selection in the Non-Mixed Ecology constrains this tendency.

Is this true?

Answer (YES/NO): NO